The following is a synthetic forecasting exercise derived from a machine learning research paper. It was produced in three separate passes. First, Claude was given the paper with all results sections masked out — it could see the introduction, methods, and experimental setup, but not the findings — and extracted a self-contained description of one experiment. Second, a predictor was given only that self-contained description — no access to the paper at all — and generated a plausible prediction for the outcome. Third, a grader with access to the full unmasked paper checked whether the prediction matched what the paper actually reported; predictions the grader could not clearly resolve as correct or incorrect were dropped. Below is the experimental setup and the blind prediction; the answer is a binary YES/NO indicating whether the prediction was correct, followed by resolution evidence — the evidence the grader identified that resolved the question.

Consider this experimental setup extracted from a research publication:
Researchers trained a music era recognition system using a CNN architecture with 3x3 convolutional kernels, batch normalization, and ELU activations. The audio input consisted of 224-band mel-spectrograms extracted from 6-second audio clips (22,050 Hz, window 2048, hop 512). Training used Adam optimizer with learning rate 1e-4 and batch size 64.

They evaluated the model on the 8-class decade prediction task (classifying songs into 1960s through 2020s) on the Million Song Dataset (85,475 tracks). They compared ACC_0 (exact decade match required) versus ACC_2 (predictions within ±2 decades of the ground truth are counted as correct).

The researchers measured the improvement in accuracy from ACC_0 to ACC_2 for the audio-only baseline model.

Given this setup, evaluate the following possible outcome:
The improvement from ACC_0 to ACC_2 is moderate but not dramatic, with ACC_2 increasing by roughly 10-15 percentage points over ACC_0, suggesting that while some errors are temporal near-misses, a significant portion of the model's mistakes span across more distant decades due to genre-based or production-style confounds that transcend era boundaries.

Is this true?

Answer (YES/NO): NO